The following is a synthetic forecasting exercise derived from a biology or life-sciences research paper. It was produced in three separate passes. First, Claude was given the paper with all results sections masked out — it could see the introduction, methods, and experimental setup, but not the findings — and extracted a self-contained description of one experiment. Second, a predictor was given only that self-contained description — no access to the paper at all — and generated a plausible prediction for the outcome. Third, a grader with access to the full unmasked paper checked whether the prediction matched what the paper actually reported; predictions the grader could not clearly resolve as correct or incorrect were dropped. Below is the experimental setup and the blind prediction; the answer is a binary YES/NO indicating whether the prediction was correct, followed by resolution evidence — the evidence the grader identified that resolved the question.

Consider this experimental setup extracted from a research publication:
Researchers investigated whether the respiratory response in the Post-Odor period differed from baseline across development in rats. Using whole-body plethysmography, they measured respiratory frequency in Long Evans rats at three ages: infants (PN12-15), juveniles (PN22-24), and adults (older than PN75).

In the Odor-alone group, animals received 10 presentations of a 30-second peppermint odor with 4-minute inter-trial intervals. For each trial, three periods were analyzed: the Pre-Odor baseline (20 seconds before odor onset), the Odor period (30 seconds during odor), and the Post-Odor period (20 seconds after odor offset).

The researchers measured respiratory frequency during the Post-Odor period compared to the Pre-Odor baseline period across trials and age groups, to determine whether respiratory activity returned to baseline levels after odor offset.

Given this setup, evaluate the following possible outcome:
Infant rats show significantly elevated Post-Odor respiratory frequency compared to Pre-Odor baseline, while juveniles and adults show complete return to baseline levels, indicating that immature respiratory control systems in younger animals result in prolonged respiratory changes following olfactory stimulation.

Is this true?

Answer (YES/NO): YES